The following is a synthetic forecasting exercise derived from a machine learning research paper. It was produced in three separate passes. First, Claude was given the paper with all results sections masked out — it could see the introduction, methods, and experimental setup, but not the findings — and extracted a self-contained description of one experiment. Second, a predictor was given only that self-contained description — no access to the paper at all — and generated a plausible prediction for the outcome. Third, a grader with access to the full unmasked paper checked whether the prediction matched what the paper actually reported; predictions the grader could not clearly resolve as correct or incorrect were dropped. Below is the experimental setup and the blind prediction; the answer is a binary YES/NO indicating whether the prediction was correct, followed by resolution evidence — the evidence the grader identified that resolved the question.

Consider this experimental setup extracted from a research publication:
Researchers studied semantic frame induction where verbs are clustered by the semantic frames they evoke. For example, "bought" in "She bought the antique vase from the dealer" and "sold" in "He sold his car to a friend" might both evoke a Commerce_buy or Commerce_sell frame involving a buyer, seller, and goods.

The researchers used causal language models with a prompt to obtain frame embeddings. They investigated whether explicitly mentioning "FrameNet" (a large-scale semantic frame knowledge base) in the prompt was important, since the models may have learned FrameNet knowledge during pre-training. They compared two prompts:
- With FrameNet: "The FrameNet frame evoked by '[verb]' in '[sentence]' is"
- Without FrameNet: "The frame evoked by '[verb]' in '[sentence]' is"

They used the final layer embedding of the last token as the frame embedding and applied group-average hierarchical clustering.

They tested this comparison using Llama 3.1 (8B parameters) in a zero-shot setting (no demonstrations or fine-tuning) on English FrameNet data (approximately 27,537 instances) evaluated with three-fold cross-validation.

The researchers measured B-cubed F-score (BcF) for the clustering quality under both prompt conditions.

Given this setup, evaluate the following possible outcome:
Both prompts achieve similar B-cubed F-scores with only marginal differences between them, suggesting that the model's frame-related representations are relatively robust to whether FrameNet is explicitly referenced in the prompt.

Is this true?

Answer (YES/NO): NO